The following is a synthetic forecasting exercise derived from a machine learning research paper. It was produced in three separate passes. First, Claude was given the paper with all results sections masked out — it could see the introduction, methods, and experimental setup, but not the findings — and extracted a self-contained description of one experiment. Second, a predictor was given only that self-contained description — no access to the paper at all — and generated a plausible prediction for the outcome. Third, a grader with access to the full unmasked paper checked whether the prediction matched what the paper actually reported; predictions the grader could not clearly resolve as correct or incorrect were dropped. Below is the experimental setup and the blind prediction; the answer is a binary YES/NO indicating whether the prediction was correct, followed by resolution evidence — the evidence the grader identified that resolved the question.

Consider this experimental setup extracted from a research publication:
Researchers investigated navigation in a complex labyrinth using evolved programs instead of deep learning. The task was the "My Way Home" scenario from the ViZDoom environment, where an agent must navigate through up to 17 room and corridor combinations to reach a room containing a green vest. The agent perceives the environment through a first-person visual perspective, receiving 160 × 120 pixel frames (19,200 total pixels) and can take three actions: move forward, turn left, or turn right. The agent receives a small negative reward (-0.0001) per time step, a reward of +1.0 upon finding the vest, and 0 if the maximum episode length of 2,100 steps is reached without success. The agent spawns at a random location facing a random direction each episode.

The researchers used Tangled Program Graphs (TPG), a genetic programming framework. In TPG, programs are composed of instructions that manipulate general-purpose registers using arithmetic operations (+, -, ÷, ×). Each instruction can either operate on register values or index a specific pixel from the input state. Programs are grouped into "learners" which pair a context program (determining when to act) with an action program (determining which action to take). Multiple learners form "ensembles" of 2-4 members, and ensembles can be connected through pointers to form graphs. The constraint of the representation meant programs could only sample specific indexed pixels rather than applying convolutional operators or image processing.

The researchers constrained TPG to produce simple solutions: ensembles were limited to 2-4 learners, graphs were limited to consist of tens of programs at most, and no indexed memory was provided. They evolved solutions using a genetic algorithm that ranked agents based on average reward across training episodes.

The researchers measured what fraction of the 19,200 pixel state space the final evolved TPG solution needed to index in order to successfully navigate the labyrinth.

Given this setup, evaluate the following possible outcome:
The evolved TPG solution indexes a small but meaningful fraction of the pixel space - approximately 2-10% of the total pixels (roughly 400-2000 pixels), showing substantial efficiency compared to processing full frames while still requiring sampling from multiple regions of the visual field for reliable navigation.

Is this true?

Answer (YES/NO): NO